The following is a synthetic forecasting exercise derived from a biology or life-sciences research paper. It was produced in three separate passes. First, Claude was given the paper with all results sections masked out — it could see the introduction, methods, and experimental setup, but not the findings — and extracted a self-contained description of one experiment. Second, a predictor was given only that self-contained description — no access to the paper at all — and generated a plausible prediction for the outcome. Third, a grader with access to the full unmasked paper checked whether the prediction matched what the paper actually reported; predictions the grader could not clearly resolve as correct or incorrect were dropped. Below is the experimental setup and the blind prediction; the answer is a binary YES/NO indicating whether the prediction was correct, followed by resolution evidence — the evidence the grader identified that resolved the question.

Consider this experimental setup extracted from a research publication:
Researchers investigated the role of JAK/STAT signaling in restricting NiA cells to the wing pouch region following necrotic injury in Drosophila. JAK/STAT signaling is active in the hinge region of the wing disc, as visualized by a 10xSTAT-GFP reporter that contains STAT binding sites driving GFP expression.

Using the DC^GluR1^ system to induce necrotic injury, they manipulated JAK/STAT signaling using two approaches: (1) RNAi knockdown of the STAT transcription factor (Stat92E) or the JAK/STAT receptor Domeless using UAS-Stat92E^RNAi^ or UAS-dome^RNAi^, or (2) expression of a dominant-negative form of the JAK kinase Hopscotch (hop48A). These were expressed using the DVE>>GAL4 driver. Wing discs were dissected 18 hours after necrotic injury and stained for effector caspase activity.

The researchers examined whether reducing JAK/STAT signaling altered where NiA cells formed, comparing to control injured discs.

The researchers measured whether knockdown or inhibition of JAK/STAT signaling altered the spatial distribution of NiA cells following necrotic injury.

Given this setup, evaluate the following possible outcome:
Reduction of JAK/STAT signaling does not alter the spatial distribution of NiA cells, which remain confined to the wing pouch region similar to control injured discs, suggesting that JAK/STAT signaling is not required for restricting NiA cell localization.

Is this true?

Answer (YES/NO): NO